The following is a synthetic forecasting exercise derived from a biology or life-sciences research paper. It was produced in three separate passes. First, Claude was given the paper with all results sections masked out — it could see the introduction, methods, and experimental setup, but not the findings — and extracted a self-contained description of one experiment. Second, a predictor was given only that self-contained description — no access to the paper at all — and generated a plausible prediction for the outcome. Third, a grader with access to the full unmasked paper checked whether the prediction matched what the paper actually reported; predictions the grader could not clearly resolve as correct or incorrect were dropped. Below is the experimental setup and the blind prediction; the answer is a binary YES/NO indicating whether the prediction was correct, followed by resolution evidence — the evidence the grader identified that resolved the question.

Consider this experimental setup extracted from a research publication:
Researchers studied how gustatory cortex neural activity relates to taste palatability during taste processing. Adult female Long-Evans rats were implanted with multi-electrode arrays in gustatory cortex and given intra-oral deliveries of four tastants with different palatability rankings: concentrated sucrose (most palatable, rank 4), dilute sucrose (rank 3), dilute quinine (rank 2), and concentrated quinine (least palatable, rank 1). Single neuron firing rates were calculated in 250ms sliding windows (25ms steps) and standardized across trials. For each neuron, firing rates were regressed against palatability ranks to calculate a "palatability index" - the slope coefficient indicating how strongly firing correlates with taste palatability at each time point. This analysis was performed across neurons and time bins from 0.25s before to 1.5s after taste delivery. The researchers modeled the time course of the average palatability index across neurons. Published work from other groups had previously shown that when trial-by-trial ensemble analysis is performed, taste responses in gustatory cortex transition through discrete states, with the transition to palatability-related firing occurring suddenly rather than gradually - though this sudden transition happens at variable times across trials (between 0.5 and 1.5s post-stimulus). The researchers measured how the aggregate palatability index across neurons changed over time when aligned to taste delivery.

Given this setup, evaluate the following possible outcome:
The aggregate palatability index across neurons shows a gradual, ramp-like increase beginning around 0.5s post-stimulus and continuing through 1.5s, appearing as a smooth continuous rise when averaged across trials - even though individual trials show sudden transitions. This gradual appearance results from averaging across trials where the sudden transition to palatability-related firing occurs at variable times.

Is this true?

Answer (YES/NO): NO